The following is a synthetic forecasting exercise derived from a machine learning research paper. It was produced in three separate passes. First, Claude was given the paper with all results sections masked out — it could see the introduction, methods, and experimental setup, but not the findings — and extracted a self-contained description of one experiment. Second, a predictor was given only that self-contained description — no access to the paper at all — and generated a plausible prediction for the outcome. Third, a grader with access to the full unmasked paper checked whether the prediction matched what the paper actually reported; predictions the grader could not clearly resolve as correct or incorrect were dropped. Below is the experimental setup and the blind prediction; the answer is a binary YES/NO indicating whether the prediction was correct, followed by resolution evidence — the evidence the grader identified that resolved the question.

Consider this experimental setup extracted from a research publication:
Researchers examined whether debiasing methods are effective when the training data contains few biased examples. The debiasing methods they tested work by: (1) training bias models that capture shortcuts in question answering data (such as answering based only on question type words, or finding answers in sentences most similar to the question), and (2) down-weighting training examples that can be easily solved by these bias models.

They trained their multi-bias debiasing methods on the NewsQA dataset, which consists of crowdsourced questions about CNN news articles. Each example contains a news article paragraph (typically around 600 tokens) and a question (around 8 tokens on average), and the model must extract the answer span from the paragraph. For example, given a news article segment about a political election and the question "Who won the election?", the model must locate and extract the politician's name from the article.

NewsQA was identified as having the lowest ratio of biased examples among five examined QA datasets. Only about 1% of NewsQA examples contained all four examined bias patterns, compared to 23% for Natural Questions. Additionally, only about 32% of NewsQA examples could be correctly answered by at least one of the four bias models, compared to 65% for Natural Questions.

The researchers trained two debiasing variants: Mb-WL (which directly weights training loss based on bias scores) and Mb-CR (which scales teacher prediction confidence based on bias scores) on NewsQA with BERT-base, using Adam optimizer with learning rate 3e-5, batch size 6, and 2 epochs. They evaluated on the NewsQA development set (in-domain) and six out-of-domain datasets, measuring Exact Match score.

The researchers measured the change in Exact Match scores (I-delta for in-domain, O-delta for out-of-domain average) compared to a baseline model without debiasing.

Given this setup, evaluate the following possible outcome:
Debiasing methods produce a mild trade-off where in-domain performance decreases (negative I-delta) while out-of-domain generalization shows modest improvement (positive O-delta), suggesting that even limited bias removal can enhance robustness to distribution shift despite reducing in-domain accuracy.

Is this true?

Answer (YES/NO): NO